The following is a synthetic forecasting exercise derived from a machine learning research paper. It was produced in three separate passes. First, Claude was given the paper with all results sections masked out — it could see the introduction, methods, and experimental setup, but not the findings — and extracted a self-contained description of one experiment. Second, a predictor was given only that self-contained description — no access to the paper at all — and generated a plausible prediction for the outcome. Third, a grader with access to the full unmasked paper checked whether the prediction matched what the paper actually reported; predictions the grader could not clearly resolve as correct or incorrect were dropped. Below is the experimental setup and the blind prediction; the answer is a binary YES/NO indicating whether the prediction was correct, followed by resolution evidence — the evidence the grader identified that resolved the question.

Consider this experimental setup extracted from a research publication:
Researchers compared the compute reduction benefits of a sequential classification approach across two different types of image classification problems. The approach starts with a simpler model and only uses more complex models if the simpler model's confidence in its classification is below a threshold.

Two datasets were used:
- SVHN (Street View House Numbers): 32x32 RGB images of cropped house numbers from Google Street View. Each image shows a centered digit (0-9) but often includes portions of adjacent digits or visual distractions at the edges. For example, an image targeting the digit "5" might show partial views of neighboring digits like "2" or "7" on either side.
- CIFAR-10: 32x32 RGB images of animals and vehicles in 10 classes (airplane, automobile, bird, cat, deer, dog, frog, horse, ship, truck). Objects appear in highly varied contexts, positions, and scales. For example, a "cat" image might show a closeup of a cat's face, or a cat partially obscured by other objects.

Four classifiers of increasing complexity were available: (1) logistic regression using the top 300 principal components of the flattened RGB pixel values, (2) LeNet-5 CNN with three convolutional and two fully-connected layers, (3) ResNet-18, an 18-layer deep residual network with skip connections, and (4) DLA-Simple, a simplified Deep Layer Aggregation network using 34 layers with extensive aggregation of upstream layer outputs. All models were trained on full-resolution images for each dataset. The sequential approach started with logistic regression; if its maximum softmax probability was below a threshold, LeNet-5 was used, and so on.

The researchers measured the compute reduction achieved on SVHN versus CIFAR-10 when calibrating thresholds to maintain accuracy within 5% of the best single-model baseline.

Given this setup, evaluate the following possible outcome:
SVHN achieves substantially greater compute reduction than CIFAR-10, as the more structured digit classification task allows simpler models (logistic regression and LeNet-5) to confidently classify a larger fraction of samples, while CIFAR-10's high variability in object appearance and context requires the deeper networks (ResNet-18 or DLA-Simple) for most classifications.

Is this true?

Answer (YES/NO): YES